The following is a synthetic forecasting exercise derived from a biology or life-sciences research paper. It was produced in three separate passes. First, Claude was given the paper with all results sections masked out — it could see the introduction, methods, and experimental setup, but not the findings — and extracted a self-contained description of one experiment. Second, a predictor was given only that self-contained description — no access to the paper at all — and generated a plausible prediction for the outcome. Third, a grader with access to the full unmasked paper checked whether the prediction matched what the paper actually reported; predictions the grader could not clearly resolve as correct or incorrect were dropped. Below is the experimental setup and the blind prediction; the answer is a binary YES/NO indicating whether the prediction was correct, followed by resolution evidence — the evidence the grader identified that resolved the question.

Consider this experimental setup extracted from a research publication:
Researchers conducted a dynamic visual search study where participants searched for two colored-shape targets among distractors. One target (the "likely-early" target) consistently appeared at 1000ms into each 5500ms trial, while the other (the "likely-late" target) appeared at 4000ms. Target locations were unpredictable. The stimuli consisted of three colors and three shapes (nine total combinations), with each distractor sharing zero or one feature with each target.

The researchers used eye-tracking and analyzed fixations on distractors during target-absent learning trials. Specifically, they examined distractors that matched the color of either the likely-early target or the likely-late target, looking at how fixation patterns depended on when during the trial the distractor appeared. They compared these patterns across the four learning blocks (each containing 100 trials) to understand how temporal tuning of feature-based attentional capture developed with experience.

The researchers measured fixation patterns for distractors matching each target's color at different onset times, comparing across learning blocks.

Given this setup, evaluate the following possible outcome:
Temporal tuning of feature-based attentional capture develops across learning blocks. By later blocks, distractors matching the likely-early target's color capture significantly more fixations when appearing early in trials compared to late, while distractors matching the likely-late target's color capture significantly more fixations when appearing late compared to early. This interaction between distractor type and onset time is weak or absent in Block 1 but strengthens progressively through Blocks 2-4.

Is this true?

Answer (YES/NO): YES